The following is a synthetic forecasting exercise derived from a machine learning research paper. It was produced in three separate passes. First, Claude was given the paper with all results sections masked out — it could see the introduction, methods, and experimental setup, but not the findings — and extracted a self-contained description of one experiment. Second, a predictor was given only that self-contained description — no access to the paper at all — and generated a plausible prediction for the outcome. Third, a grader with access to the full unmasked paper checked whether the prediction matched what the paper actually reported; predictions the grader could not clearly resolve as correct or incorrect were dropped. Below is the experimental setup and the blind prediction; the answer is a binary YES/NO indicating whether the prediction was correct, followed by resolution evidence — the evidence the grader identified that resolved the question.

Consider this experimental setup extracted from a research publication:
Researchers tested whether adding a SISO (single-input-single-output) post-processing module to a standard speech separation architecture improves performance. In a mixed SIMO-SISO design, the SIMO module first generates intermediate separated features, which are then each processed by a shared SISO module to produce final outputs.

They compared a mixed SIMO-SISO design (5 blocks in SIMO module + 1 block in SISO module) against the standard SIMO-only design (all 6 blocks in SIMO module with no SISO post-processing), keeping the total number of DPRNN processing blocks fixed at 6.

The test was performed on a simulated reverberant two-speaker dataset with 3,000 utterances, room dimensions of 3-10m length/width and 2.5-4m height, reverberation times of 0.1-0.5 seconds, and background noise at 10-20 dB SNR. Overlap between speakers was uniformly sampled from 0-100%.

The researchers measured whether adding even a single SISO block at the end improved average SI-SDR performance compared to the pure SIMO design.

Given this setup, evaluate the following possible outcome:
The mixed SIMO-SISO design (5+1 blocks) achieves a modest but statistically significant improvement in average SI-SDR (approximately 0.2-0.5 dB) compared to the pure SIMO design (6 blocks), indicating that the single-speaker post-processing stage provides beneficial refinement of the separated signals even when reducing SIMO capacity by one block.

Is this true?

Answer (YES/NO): NO